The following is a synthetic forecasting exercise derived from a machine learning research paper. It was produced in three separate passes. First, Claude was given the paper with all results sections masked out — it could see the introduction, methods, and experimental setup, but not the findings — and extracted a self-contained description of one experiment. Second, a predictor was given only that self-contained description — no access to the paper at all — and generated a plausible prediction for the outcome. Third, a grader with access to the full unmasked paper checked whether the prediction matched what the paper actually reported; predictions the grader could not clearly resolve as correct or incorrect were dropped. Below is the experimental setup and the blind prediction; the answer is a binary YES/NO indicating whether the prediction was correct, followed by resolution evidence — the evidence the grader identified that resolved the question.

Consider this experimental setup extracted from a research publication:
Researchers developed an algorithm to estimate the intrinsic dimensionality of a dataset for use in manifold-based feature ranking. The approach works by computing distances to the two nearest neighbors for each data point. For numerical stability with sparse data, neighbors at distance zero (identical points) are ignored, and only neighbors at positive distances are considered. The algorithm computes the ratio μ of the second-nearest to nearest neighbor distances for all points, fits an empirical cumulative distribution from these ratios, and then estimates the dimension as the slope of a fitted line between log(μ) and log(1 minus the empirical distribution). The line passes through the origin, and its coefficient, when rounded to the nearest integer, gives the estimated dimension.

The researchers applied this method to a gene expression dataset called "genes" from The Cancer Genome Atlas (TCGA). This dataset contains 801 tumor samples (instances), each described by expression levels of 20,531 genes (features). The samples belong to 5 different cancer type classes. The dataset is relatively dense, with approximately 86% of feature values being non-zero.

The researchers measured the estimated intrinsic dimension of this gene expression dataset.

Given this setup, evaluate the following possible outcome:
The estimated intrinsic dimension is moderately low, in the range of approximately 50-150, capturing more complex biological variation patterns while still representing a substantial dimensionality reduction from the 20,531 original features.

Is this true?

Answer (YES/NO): NO